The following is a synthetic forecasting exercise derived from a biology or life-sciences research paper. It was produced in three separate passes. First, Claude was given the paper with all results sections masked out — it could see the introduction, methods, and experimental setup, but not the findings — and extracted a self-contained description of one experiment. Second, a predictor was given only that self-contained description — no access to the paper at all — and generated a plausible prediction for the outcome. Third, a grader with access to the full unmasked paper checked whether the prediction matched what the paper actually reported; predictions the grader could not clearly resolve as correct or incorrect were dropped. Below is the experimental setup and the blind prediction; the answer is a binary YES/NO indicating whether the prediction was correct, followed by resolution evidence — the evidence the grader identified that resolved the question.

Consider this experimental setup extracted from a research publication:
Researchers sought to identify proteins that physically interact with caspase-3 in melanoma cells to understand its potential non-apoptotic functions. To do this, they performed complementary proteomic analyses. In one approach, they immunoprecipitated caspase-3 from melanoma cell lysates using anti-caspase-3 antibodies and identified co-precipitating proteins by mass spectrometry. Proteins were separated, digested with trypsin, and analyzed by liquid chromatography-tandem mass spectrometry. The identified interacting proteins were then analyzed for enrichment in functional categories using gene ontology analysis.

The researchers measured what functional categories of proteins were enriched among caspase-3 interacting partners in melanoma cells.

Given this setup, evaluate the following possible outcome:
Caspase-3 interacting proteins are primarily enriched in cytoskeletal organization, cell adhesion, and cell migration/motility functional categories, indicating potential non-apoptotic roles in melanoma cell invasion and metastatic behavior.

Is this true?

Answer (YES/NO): NO